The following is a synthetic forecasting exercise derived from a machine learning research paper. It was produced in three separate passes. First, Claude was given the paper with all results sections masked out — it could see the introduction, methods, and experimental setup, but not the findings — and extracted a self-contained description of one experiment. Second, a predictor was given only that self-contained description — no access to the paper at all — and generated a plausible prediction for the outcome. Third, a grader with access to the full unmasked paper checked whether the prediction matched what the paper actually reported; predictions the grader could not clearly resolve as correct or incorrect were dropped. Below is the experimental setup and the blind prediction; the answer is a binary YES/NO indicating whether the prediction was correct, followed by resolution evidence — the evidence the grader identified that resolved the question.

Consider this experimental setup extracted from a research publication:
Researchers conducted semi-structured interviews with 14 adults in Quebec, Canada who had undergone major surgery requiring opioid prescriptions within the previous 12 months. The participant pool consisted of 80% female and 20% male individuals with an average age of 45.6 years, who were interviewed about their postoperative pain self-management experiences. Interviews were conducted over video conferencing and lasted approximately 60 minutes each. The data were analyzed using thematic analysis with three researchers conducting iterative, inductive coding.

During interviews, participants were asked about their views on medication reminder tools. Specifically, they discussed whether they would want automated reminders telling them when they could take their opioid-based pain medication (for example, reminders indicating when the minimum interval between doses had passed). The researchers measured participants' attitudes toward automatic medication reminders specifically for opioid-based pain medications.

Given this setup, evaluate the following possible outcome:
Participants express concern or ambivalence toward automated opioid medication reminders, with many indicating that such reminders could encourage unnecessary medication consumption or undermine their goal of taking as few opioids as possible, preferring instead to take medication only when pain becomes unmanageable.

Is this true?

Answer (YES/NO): YES